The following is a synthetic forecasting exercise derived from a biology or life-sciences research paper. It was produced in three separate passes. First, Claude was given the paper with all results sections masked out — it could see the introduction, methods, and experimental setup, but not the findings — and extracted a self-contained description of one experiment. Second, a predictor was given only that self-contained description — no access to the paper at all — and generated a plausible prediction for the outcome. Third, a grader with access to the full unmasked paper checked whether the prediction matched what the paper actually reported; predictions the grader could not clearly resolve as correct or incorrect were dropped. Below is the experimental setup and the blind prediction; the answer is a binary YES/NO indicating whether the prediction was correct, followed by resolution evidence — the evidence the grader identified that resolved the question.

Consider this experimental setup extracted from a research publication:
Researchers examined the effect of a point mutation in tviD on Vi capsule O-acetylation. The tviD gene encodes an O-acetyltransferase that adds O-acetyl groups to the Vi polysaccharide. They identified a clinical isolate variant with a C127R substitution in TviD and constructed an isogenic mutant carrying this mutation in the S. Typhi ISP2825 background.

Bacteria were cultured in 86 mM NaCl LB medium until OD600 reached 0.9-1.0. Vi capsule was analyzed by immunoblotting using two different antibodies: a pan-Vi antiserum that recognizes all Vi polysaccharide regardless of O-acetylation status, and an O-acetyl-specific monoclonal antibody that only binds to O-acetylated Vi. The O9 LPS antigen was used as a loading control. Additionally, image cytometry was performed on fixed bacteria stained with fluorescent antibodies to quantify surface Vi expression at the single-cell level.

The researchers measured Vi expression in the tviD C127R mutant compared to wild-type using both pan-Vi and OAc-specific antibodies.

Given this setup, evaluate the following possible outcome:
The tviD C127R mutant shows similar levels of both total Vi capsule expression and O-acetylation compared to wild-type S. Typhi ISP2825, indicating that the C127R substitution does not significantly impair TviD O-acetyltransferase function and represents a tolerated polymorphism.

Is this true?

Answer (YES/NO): NO